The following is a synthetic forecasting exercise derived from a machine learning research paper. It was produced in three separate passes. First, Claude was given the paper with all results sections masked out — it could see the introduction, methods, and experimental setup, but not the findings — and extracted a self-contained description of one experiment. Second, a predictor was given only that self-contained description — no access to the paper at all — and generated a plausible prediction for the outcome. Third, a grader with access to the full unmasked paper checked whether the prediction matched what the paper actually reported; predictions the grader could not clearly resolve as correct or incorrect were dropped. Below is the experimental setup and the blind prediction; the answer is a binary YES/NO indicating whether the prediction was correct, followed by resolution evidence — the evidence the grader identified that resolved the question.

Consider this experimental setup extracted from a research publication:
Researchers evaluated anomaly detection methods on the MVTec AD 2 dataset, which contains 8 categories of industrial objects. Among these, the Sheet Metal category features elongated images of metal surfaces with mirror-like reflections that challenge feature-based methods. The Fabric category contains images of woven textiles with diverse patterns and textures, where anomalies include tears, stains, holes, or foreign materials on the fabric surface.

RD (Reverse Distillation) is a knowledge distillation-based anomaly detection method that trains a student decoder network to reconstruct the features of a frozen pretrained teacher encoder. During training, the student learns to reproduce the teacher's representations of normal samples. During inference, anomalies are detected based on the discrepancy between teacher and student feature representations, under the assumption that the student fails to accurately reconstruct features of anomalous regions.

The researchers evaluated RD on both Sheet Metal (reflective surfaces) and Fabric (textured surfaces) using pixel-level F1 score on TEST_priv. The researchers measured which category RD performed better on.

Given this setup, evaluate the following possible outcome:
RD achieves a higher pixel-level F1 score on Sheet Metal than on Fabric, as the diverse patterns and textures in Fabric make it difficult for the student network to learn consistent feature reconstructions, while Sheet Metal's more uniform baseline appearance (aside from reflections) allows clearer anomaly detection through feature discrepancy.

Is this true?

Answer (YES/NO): YES